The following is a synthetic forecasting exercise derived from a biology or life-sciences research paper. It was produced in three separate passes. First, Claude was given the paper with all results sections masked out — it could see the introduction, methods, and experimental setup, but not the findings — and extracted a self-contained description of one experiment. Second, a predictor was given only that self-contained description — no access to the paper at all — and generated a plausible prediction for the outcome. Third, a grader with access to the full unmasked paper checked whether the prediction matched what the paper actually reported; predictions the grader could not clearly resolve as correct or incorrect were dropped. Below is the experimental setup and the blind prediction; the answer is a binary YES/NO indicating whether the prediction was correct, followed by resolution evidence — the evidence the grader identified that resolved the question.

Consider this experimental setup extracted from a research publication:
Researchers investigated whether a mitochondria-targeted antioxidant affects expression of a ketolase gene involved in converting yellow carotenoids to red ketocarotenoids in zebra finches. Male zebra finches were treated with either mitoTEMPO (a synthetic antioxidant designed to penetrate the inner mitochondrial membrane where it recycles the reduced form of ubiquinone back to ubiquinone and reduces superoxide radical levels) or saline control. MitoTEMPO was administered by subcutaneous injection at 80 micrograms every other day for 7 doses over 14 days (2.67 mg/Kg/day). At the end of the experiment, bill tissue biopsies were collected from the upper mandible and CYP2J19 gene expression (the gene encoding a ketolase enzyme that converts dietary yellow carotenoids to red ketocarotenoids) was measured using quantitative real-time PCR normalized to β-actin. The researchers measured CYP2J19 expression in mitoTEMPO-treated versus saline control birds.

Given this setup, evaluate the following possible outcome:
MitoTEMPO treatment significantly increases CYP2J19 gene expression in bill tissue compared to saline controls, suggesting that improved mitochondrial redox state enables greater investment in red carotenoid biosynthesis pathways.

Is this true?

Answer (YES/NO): NO